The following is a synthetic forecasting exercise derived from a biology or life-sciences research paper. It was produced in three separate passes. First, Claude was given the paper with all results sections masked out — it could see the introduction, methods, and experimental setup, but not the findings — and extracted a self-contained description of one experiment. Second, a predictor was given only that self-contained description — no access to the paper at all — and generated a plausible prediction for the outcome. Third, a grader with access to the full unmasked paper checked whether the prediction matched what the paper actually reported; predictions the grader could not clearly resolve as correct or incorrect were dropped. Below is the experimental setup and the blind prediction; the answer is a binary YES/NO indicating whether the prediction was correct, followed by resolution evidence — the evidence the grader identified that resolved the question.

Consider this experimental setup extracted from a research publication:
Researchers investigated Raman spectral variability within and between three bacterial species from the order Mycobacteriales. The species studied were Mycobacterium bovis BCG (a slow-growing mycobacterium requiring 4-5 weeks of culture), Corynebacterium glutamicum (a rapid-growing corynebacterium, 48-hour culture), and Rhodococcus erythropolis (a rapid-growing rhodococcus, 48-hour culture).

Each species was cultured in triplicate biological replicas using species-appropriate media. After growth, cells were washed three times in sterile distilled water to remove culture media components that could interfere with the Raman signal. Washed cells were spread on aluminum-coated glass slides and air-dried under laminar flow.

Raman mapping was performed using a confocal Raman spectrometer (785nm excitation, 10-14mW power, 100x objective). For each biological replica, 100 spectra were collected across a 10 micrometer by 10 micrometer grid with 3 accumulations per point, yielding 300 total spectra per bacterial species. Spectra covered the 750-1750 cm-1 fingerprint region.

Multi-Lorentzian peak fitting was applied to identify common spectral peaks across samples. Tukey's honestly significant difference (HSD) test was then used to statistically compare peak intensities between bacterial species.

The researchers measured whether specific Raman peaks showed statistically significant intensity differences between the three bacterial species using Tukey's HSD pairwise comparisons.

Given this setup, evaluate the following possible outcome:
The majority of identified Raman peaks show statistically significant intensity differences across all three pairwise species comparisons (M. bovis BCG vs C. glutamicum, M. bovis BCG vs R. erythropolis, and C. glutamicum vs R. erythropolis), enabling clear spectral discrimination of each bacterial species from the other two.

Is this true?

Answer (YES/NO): NO